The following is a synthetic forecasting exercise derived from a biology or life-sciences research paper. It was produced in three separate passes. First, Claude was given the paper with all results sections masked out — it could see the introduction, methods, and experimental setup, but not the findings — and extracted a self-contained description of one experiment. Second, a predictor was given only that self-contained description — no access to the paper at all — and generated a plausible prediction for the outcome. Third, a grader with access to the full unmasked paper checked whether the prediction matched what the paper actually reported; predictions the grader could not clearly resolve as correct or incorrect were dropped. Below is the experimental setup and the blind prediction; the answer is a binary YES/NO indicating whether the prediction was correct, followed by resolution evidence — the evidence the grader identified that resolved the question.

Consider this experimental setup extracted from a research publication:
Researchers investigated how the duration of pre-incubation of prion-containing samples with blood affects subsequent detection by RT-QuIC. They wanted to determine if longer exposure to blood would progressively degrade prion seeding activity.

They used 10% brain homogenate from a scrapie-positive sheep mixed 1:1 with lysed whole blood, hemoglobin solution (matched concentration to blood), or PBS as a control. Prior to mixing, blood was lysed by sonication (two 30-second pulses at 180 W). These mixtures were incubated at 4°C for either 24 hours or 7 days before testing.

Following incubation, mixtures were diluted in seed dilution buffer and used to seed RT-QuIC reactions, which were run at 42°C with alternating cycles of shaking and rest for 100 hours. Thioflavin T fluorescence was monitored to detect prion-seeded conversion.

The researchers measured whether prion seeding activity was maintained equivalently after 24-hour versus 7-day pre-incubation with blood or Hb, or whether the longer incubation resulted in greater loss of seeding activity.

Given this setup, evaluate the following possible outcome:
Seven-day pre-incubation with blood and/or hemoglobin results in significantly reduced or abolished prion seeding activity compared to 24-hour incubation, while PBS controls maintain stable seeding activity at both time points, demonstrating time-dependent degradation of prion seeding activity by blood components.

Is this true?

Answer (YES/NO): NO